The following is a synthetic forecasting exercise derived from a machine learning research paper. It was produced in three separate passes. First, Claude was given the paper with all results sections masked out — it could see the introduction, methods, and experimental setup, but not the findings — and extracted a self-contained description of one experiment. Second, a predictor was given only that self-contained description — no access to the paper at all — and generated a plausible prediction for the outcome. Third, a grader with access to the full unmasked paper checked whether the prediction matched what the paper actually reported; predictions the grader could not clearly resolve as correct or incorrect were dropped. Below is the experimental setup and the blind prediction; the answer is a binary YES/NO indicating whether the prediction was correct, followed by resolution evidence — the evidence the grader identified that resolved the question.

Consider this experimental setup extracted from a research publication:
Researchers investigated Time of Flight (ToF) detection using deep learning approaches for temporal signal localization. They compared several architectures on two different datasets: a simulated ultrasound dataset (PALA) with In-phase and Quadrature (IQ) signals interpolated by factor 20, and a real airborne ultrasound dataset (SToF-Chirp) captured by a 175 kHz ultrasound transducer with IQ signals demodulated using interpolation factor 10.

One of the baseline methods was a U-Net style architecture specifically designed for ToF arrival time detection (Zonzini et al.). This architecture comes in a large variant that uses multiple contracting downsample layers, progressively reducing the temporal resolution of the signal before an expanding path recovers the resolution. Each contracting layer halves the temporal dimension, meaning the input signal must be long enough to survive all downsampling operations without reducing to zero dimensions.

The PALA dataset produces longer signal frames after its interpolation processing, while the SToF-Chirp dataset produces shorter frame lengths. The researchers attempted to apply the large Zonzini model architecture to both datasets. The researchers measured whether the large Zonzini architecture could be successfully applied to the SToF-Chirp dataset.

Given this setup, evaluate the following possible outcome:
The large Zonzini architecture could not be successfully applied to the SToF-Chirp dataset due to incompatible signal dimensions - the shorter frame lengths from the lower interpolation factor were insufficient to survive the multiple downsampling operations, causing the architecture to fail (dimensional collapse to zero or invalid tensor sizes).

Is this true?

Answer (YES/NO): YES